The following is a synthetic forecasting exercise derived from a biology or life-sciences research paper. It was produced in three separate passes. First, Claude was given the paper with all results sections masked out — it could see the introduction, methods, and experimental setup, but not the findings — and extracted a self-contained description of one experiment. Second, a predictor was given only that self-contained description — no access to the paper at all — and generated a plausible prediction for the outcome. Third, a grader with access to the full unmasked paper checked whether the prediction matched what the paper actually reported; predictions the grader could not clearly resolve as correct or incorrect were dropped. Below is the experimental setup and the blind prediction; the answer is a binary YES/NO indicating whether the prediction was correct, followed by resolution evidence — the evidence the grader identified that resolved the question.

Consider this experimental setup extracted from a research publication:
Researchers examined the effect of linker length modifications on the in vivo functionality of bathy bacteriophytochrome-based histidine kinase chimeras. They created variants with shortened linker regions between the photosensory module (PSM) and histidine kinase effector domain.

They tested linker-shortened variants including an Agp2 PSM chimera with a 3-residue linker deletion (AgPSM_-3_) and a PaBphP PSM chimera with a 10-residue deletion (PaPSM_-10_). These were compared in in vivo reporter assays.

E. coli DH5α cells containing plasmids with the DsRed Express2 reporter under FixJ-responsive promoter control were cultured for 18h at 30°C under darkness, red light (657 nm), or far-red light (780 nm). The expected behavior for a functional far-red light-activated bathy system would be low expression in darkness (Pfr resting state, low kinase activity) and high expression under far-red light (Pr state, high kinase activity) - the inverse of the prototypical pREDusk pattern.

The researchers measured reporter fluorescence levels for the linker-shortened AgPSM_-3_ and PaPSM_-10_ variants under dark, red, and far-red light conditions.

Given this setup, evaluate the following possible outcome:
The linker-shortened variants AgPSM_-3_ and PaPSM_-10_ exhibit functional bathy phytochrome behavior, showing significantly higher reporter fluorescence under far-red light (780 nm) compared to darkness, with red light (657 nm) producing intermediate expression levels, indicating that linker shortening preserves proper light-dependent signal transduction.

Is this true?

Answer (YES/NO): NO